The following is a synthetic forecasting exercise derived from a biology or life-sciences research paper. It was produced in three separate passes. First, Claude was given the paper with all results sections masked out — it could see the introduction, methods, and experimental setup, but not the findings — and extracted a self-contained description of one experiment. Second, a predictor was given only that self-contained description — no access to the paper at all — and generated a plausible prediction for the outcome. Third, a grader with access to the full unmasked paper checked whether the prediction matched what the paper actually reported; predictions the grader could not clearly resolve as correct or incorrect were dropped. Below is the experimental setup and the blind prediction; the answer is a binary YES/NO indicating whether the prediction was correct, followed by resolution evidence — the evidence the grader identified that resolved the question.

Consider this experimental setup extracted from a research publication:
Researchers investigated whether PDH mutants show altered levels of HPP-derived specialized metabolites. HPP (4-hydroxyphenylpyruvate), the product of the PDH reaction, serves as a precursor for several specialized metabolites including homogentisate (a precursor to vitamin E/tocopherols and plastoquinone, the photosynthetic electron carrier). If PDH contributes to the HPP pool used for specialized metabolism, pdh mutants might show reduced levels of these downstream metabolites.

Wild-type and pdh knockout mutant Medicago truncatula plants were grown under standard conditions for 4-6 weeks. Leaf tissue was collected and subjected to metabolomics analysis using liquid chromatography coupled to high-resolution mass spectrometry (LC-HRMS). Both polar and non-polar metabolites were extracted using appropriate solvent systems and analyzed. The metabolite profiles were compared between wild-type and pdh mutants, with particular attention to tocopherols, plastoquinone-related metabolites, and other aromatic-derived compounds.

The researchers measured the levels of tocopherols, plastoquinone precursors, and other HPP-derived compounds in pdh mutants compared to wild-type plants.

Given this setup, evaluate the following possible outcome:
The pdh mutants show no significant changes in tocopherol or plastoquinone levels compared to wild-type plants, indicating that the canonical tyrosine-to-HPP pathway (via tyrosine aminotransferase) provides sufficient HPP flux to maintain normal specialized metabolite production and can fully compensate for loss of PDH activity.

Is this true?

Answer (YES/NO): YES